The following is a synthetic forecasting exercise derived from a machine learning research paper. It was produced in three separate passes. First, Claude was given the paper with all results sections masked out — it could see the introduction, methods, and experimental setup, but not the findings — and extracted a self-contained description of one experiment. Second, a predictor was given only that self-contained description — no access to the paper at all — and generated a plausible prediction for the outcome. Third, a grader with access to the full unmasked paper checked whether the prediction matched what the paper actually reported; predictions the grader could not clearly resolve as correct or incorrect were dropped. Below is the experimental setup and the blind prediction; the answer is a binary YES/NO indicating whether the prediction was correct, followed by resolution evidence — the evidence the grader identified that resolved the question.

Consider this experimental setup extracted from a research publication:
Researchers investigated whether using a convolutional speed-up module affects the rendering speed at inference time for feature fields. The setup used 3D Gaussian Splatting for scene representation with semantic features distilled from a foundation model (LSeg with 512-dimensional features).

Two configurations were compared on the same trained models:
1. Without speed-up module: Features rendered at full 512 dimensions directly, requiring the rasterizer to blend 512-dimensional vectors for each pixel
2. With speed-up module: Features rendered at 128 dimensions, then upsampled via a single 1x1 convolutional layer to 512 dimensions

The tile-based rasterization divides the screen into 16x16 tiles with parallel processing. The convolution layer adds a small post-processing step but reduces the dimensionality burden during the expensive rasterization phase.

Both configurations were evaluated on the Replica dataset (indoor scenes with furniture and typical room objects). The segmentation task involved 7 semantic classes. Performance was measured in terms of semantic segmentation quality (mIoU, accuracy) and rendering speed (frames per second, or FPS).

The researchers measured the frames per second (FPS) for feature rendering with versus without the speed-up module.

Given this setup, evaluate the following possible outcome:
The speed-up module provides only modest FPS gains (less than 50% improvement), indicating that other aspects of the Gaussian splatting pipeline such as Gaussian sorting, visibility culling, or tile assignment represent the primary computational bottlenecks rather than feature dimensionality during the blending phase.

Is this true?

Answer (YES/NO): NO